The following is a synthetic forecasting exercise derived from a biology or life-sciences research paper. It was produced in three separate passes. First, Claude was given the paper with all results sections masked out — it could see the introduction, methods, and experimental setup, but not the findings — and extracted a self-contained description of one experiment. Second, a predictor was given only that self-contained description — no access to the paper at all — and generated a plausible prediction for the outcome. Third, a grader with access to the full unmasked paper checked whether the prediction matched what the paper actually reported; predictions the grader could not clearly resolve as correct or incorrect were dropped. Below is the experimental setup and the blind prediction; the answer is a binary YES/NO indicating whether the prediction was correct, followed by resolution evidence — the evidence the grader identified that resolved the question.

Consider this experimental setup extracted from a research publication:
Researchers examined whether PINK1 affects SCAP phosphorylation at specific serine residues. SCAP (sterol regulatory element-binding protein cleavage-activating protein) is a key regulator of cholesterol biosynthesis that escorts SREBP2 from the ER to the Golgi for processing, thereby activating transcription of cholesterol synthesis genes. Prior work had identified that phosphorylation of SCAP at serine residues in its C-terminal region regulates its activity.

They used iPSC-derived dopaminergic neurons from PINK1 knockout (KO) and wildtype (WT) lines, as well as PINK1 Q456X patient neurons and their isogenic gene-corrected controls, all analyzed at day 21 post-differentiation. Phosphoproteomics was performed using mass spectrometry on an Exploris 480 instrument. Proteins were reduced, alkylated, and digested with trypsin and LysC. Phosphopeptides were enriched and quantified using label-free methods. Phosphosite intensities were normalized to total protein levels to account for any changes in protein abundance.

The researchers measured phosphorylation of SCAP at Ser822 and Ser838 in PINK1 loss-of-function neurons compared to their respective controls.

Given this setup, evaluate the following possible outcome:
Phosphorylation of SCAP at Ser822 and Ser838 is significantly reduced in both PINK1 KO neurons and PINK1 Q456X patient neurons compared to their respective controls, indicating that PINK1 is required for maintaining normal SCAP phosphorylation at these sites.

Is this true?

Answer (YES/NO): YES